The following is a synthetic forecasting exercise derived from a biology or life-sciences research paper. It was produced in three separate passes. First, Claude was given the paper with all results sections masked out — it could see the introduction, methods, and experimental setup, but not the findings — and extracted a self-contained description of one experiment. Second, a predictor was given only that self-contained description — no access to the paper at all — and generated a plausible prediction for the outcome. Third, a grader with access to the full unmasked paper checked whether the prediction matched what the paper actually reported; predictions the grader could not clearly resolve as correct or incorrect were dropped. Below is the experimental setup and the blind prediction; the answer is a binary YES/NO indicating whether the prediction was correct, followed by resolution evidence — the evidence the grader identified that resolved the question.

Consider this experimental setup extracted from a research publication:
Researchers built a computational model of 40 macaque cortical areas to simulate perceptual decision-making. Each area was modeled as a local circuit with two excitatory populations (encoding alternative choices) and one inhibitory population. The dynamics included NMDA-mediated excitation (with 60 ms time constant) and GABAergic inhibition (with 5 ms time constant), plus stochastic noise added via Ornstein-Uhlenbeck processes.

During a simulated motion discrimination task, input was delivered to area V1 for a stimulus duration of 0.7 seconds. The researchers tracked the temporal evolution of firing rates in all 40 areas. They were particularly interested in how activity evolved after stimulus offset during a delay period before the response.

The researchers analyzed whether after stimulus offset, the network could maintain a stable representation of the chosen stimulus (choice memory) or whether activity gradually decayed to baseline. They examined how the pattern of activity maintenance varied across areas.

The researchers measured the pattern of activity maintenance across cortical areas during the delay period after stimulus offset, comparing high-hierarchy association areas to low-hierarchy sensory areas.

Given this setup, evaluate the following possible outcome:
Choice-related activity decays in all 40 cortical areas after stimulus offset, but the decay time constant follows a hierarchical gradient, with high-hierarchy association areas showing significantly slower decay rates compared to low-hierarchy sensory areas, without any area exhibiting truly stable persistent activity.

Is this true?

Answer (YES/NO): NO